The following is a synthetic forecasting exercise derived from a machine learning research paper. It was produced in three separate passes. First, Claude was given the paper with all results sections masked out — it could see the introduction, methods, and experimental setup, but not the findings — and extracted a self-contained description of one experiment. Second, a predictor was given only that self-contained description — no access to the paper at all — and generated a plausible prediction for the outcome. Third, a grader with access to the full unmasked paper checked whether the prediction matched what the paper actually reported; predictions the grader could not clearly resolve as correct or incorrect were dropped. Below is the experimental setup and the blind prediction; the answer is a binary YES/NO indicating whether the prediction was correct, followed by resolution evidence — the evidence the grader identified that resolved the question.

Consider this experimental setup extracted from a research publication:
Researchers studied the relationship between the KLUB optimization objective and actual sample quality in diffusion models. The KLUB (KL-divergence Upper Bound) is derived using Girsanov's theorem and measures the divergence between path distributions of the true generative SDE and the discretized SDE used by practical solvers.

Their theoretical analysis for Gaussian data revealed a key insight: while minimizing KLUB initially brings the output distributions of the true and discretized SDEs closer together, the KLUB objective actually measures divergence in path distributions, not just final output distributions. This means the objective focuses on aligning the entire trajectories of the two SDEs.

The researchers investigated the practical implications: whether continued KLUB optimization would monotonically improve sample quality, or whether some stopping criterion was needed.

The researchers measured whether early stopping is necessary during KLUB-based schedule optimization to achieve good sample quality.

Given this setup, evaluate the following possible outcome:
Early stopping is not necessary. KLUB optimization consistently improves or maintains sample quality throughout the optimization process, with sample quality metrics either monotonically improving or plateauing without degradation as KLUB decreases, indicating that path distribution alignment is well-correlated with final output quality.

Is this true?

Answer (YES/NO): NO